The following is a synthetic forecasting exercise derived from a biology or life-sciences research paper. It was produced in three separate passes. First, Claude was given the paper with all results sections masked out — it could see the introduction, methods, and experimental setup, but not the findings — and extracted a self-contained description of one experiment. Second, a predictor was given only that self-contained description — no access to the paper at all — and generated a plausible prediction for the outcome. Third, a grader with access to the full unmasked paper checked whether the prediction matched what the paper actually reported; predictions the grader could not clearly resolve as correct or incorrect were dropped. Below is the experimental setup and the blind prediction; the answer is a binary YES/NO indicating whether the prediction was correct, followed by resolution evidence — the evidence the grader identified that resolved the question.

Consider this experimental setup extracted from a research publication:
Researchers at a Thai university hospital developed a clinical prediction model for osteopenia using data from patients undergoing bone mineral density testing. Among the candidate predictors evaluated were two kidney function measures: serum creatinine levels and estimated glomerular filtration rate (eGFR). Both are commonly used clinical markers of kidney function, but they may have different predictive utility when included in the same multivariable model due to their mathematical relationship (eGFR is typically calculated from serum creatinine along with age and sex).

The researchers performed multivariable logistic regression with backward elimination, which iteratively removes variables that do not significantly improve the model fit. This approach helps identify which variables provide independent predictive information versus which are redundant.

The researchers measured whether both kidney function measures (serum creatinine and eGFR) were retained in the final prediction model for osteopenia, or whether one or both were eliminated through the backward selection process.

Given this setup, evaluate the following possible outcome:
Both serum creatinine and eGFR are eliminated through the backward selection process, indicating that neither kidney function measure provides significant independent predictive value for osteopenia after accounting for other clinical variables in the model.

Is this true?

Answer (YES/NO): NO